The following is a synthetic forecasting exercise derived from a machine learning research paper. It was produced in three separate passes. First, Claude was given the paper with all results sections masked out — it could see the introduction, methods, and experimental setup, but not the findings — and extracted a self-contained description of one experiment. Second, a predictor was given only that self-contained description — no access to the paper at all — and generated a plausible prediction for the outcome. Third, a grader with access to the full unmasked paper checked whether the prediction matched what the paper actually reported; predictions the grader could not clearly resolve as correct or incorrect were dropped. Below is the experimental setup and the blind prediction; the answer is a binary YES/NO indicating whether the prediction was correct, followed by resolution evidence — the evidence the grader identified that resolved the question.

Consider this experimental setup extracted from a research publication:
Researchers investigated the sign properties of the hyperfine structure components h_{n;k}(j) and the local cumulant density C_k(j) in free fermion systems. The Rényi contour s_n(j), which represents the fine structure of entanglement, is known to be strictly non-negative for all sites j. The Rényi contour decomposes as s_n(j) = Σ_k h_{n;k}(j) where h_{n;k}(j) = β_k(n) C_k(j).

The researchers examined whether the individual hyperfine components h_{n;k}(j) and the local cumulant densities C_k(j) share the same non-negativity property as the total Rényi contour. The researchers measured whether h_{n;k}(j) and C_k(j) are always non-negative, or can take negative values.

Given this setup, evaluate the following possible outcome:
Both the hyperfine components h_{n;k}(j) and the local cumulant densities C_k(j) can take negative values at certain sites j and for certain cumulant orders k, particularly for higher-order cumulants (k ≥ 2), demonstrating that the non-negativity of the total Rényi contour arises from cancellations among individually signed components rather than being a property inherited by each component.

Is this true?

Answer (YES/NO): YES